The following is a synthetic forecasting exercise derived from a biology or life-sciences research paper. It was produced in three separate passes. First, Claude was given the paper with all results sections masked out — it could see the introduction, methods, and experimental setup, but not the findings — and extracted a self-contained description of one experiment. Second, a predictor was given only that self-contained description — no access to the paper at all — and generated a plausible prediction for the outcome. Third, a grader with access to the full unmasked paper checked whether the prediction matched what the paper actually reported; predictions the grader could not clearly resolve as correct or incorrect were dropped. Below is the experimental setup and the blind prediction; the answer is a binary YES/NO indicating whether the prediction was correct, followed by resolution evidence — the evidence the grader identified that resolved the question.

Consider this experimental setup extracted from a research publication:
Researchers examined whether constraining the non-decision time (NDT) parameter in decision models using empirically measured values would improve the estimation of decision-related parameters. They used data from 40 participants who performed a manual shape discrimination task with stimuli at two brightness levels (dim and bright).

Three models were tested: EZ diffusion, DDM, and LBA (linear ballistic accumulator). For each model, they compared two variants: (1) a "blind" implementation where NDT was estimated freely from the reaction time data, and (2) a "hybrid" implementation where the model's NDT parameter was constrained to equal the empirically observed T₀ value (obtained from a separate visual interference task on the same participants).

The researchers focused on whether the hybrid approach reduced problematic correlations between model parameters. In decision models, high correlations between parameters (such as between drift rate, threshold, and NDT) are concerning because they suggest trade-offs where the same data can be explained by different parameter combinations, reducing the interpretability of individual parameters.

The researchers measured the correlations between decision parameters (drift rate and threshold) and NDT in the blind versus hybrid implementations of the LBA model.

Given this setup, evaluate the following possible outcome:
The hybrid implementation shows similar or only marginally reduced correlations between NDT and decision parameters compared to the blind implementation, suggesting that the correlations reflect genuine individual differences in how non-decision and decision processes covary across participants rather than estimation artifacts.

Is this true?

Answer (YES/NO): NO